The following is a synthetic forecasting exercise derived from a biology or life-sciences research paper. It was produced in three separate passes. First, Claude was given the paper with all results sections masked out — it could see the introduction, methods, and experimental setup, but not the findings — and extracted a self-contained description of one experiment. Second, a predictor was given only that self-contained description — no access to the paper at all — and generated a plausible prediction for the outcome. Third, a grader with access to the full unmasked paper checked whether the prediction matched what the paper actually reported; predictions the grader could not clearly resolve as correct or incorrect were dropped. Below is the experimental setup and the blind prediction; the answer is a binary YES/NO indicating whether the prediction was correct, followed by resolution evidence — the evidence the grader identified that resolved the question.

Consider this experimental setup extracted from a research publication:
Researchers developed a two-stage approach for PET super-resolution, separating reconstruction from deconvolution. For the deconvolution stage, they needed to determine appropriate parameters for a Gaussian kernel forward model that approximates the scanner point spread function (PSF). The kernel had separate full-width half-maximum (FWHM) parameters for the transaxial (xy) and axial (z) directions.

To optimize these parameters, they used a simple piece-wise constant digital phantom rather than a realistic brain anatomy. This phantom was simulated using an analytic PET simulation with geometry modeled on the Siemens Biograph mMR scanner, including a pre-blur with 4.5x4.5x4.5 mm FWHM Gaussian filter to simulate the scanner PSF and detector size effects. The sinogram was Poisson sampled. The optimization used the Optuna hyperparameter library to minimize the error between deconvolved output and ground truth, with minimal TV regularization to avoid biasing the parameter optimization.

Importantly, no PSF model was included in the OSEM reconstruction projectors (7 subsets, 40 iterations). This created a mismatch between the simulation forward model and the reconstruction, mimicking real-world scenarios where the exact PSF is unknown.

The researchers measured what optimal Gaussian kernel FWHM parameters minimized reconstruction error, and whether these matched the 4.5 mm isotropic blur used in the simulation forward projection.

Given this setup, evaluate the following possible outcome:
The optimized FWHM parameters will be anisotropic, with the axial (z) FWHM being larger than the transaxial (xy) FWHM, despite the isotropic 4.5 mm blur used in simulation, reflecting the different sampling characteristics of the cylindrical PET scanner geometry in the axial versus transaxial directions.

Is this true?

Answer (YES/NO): NO